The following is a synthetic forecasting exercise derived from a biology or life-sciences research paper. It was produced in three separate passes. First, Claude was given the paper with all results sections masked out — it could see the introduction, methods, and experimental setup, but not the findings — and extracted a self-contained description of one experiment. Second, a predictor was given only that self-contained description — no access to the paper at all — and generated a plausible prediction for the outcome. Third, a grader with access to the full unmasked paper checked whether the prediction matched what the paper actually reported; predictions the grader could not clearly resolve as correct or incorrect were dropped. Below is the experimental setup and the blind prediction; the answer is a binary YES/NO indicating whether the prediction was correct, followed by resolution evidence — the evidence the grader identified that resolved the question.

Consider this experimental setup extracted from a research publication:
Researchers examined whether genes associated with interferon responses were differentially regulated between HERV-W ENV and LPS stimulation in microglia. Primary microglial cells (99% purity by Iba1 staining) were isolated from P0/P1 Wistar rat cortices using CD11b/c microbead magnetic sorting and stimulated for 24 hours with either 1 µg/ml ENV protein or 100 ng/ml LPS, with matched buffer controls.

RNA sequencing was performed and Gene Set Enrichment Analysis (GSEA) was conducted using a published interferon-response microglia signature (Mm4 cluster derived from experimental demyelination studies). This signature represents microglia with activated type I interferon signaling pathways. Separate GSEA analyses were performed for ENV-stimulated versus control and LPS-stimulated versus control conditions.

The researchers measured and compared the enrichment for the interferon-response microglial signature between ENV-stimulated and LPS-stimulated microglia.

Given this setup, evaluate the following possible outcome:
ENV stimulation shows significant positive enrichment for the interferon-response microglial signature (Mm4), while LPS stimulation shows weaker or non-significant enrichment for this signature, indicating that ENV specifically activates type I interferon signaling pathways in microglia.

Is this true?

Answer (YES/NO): NO